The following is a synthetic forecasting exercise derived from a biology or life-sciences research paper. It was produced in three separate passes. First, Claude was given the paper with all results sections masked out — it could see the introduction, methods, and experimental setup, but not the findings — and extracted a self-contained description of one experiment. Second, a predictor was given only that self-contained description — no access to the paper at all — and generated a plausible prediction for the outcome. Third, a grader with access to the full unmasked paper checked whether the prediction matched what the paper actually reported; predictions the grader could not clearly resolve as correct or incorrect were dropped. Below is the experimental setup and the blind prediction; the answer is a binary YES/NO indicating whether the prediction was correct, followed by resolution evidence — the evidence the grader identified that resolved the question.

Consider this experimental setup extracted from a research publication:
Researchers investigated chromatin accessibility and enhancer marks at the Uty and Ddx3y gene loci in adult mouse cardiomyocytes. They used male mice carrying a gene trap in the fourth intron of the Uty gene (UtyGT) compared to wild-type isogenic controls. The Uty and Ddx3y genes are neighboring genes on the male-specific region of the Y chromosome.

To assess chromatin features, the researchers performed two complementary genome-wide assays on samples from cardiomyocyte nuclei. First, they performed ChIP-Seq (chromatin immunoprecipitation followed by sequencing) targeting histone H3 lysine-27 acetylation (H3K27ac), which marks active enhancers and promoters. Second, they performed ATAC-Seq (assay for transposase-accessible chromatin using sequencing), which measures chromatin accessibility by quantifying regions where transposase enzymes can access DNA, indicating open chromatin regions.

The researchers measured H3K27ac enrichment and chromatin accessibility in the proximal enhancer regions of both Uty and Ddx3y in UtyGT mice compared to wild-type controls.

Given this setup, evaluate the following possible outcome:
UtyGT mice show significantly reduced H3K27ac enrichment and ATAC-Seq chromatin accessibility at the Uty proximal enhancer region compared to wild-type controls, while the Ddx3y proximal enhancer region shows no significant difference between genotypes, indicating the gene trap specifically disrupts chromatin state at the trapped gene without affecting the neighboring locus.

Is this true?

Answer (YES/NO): NO